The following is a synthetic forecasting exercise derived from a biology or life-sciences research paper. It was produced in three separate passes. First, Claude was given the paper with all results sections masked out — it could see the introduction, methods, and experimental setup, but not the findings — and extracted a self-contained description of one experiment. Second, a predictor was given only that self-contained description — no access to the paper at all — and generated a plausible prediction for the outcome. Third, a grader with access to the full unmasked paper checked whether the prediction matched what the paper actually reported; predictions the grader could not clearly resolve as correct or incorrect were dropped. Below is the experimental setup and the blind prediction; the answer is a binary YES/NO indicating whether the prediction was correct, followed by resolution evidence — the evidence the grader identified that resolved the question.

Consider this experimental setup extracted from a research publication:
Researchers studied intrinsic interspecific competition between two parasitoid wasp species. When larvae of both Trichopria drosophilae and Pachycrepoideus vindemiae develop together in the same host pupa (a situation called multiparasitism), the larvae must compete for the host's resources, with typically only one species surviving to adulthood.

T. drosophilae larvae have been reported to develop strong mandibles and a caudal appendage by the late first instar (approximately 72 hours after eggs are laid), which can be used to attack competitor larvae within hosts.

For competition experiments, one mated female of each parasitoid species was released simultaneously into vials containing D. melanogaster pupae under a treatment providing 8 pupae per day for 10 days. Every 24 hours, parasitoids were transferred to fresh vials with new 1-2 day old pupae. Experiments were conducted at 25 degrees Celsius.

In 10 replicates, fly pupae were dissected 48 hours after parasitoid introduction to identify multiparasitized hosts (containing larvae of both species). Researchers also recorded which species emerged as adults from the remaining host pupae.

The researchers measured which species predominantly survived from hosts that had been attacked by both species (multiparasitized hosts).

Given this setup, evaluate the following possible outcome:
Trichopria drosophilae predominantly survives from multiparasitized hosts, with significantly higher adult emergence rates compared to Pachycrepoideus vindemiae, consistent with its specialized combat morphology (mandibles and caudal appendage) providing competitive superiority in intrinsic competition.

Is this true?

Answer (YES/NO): NO